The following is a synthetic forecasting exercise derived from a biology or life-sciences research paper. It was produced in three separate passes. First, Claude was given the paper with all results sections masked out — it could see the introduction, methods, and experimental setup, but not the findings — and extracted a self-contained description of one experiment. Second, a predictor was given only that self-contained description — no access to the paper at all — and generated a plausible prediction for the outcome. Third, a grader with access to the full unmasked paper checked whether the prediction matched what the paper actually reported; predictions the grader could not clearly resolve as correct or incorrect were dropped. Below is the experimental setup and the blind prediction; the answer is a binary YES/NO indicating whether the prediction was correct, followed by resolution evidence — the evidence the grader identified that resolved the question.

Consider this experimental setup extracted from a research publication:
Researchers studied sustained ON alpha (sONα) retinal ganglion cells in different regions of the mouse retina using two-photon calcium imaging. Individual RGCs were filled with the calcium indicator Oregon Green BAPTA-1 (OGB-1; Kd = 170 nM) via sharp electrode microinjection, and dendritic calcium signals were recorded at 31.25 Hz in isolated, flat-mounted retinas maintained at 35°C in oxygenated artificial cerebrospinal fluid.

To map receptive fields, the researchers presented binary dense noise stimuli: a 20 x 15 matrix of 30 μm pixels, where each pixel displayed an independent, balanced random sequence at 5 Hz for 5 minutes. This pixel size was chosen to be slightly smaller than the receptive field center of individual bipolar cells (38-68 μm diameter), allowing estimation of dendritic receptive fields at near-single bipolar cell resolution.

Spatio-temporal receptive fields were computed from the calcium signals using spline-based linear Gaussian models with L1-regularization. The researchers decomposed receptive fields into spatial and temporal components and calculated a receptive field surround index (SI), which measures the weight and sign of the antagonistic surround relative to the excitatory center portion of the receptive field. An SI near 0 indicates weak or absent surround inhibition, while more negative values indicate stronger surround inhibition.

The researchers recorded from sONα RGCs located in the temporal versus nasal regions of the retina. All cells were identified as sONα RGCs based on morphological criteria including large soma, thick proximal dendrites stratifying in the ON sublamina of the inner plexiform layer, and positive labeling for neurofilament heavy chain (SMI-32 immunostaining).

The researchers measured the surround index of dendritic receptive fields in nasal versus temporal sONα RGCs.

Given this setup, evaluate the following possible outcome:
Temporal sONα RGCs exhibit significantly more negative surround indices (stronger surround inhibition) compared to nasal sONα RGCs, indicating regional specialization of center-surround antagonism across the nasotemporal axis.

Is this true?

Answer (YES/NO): YES